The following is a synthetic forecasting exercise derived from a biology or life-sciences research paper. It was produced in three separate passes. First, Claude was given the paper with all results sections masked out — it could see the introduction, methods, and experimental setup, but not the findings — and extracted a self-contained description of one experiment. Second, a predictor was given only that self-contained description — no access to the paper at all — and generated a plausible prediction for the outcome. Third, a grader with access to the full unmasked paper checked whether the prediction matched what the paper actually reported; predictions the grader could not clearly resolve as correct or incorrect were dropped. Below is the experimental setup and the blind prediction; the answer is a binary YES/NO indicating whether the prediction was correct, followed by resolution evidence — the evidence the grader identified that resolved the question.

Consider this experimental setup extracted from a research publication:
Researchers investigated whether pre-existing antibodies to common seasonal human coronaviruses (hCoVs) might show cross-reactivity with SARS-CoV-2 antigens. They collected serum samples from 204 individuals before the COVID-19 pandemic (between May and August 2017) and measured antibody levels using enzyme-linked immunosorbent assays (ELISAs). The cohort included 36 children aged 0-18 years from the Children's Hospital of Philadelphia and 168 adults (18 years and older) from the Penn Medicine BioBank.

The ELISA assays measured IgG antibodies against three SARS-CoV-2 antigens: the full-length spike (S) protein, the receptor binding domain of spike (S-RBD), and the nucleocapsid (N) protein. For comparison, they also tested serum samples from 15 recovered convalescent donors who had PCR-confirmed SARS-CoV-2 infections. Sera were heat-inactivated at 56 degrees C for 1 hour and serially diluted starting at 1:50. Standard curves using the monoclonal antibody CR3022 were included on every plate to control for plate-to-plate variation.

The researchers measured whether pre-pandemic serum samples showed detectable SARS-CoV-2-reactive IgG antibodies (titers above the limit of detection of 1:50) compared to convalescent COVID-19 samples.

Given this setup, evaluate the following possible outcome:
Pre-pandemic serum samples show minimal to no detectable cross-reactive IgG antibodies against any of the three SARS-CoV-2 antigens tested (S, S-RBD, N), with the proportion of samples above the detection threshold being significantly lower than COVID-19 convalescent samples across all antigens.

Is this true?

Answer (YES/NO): NO